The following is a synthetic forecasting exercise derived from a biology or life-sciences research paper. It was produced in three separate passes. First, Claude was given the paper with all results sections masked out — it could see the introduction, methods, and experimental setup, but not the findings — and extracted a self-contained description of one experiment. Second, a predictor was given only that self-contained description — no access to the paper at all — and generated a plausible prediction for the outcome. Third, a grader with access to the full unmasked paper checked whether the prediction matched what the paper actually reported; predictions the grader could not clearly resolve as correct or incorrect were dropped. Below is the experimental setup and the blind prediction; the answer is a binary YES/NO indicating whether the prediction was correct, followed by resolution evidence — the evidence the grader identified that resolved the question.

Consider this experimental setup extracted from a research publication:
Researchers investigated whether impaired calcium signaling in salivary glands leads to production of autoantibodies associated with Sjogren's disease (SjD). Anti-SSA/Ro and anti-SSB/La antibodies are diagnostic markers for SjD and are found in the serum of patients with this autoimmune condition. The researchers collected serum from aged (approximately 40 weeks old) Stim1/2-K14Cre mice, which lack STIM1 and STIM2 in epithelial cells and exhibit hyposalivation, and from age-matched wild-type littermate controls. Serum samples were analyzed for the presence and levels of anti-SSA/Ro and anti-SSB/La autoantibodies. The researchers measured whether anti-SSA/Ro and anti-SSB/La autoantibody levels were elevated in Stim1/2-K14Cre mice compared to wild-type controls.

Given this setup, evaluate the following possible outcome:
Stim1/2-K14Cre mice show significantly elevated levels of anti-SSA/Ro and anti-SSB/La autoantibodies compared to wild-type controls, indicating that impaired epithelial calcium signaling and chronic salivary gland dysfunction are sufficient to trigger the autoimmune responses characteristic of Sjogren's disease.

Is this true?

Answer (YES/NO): NO